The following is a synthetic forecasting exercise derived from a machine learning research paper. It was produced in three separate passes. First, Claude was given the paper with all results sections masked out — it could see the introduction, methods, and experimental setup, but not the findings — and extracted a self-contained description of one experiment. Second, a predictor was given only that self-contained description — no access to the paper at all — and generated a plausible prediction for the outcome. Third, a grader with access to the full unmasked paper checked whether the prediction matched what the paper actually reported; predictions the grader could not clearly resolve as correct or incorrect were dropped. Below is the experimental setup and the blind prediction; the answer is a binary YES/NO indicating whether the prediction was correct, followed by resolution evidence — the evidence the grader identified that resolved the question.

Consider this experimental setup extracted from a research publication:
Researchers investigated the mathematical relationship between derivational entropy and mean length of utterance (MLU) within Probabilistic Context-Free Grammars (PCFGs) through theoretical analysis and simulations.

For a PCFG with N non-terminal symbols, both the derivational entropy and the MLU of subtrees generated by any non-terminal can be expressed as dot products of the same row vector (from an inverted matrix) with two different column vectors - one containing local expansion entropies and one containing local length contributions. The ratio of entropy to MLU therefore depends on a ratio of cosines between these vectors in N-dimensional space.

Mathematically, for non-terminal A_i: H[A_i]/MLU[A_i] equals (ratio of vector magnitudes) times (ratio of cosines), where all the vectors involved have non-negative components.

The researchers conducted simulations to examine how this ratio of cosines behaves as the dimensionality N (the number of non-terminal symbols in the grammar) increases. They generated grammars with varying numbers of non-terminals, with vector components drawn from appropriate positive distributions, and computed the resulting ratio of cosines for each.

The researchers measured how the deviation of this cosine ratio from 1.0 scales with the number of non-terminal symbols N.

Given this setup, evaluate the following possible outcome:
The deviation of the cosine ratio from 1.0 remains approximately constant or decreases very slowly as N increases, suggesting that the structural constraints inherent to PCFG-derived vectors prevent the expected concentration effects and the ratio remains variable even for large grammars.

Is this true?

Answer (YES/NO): NO